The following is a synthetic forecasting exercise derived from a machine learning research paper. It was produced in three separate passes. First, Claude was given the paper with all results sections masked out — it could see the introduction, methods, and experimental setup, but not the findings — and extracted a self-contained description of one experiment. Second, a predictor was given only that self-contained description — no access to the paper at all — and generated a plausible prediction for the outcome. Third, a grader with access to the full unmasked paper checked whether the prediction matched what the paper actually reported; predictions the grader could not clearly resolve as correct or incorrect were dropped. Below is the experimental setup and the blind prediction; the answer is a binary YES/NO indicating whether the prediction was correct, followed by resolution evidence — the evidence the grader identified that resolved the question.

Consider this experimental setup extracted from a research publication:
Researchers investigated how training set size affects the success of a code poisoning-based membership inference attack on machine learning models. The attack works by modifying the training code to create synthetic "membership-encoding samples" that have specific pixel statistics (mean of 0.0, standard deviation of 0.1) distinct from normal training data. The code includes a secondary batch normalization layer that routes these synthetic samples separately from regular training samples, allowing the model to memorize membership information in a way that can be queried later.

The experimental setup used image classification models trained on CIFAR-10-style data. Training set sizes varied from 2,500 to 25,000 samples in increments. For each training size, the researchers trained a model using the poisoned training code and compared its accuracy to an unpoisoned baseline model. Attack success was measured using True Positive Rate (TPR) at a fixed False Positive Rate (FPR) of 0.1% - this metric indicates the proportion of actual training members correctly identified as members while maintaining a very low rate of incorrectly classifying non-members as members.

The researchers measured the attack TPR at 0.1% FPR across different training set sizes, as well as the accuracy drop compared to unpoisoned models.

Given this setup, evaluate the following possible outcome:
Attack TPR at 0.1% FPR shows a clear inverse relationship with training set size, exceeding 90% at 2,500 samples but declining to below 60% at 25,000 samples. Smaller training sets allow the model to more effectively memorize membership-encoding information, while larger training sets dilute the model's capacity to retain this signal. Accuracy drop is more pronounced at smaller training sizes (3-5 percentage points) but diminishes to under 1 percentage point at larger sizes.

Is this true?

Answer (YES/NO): NO